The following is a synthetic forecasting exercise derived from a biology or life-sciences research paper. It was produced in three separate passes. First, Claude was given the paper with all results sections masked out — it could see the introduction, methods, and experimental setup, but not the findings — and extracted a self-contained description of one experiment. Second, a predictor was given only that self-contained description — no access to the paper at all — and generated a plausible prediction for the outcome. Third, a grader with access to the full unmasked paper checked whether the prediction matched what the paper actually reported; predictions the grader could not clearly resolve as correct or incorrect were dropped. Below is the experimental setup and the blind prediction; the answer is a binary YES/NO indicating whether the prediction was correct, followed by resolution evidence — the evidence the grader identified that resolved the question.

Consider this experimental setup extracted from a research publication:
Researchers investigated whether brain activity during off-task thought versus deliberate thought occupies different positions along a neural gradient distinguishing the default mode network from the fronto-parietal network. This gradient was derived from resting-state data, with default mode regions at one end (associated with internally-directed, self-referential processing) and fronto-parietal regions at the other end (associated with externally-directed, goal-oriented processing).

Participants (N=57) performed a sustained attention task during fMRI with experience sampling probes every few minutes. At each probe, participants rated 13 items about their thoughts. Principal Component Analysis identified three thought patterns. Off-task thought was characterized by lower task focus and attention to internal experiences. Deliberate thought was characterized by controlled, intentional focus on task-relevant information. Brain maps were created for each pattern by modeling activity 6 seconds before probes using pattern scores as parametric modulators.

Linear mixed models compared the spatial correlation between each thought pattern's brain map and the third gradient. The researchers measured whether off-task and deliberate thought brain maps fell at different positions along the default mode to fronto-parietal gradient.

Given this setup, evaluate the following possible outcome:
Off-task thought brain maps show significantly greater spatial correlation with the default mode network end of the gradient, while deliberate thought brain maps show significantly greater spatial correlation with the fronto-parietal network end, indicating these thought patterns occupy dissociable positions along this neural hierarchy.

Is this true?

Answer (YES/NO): YES